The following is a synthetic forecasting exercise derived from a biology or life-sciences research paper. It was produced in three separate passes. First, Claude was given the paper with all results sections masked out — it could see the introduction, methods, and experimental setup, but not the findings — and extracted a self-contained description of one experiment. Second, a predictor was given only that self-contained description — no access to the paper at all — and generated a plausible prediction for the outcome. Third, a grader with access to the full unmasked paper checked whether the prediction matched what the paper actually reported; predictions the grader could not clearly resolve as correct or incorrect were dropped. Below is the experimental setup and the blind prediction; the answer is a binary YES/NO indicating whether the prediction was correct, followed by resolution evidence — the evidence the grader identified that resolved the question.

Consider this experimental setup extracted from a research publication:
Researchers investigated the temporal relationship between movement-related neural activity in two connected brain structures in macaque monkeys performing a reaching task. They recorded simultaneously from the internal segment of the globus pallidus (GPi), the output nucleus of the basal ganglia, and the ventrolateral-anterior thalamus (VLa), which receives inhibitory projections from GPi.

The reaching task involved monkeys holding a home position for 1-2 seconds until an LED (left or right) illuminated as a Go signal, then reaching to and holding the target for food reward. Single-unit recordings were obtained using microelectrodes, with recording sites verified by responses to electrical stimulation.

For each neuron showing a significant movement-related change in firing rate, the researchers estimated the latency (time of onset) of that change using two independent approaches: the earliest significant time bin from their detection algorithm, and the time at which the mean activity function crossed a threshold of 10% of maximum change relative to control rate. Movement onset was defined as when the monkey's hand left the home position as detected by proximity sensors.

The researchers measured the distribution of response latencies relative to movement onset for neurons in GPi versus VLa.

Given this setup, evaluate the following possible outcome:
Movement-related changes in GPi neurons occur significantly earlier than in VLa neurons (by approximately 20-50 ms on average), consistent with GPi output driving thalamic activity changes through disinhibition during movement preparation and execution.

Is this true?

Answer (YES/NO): NO